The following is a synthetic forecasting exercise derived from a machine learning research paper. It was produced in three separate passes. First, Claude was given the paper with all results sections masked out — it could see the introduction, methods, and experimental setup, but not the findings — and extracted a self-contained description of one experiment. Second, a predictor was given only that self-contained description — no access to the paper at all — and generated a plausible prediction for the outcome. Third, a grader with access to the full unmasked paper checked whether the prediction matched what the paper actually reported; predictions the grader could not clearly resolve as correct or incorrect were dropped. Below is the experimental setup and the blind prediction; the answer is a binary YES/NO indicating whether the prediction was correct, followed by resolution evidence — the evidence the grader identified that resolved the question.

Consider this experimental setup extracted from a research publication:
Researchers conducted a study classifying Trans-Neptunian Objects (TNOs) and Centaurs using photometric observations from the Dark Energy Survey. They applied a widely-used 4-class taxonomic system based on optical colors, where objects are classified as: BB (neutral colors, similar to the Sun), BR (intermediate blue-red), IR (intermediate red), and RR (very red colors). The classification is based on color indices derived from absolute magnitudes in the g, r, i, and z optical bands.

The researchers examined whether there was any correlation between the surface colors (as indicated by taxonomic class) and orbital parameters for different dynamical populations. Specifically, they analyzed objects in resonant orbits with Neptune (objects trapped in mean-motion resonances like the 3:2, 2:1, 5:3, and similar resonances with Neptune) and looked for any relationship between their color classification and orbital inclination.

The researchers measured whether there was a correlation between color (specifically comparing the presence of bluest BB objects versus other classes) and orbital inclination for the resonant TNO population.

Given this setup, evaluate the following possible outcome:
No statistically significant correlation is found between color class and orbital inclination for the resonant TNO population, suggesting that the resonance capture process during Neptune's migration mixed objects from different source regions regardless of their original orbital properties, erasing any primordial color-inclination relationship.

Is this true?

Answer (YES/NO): NO